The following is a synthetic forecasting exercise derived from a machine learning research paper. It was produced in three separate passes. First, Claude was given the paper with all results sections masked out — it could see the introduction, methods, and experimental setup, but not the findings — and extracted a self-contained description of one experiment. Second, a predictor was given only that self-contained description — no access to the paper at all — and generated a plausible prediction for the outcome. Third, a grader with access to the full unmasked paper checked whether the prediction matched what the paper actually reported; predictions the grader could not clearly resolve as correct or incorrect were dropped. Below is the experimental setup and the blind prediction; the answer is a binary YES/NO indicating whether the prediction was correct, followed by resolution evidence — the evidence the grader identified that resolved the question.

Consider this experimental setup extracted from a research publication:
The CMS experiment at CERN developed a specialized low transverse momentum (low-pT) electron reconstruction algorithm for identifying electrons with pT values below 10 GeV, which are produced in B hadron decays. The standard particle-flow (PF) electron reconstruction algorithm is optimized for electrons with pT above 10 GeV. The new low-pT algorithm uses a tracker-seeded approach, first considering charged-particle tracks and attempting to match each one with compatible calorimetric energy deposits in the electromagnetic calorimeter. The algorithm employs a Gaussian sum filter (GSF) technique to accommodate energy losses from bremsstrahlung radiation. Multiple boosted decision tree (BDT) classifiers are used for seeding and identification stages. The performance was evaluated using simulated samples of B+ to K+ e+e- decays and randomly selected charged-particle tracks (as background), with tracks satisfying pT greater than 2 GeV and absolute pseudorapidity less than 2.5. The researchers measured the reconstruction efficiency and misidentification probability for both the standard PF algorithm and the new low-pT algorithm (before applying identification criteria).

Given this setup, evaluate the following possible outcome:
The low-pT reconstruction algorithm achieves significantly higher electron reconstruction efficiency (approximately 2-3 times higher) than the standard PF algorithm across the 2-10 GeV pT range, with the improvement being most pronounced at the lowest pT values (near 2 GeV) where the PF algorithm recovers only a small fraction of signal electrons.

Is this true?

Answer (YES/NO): NO